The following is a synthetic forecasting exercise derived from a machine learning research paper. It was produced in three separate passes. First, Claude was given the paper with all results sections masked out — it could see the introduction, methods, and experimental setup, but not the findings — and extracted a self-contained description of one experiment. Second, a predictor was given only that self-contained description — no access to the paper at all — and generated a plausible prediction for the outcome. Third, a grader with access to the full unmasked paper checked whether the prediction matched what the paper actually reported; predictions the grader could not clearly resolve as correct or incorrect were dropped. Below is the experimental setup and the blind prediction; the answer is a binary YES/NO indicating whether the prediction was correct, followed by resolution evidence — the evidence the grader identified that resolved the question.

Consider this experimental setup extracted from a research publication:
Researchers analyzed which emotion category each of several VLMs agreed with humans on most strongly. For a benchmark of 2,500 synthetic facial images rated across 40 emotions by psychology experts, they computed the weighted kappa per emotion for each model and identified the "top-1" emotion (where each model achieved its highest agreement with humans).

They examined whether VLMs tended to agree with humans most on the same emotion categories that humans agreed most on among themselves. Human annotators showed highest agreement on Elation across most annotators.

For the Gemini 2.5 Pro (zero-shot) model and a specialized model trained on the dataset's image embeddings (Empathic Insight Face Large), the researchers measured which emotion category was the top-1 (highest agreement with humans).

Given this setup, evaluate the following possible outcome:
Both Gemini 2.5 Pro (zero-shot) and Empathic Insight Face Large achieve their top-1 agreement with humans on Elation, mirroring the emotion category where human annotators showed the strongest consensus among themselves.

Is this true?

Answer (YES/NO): NO